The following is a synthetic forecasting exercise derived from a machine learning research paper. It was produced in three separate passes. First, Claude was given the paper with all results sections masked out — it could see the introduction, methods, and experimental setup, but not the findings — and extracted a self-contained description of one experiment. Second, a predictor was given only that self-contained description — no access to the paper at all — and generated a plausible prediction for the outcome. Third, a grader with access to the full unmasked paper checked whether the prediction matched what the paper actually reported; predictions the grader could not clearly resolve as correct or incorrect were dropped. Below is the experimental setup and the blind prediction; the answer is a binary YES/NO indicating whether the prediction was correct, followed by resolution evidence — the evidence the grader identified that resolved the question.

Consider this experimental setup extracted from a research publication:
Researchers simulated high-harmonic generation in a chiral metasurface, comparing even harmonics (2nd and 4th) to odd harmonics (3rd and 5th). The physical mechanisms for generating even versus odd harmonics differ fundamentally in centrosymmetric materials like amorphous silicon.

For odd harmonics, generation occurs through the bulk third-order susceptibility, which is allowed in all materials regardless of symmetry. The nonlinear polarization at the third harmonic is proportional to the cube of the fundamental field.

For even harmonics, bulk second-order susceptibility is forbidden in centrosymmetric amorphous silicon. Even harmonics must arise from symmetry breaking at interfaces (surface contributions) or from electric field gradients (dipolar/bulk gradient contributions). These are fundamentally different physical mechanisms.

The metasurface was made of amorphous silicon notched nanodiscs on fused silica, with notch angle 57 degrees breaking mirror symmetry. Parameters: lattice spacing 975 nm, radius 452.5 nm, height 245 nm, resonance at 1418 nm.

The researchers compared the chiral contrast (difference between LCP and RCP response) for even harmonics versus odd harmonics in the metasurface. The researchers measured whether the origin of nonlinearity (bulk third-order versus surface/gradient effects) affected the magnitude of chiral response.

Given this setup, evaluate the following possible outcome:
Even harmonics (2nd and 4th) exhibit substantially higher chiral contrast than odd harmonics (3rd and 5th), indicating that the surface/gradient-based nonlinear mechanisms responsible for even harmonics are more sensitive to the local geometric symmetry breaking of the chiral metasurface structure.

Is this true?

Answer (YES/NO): NO